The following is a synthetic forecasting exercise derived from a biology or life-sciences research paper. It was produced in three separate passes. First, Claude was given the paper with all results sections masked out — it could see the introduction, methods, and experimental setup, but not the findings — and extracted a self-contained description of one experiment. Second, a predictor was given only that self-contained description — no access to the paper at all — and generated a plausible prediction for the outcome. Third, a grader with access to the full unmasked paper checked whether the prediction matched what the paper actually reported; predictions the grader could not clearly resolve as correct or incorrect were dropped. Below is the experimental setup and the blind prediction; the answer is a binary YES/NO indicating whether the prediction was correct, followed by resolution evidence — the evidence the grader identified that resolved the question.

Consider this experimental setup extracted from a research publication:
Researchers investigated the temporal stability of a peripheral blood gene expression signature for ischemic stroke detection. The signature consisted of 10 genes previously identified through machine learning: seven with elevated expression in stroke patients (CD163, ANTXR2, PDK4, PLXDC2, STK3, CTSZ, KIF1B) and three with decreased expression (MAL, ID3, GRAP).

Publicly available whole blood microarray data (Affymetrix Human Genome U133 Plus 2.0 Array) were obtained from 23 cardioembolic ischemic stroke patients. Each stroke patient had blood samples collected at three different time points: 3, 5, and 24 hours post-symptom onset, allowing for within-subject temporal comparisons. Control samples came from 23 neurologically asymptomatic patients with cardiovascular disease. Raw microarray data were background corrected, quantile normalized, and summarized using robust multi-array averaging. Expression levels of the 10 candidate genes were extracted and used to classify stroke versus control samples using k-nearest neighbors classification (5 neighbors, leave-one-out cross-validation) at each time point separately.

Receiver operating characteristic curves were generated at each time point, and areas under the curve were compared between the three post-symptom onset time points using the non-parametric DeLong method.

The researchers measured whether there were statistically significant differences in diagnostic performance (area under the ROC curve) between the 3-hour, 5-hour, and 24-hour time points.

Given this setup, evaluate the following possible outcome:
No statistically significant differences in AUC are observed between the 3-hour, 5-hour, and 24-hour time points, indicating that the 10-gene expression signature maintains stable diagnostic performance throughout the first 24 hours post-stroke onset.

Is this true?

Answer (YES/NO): YES